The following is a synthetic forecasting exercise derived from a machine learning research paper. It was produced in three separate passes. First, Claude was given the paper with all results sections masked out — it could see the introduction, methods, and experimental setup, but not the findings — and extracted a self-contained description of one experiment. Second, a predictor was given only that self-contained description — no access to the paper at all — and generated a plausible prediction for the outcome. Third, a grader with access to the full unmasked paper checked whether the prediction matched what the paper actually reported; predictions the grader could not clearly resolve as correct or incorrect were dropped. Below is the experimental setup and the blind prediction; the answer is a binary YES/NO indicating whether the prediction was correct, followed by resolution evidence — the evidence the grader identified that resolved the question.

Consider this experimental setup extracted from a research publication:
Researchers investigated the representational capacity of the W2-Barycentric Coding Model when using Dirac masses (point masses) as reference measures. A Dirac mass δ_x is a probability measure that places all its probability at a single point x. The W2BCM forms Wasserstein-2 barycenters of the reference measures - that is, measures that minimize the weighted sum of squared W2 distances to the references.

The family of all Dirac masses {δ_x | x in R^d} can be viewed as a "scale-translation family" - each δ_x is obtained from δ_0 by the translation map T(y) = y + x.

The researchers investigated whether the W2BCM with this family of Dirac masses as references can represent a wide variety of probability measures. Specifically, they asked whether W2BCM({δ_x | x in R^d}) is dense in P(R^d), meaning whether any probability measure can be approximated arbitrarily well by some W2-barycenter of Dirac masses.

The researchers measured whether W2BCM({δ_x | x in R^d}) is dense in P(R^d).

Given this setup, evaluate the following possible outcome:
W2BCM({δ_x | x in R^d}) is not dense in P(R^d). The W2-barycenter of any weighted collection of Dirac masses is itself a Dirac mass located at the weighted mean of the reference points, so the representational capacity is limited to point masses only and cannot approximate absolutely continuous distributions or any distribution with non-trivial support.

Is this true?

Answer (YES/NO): YES